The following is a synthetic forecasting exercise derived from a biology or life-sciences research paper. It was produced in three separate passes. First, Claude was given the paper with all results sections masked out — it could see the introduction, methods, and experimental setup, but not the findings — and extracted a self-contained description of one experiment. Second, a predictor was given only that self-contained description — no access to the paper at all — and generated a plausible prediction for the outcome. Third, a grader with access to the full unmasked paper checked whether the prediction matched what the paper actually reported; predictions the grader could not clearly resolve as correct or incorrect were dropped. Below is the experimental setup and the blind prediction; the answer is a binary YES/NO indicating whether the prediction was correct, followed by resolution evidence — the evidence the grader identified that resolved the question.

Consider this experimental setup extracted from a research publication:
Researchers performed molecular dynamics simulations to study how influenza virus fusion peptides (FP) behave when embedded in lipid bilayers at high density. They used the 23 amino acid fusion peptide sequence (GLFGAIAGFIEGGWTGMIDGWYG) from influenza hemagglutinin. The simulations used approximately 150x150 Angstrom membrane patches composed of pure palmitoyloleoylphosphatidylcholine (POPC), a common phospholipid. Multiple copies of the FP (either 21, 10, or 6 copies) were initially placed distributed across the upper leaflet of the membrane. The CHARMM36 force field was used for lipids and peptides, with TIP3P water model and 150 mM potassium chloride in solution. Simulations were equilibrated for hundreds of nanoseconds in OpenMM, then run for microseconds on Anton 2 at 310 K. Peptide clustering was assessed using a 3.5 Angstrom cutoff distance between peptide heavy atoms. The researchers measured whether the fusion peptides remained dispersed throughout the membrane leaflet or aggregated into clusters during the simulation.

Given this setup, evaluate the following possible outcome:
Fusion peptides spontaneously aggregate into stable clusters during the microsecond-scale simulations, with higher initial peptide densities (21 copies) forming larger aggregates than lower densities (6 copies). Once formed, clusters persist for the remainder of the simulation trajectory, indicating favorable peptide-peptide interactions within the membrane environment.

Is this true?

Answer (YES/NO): YES